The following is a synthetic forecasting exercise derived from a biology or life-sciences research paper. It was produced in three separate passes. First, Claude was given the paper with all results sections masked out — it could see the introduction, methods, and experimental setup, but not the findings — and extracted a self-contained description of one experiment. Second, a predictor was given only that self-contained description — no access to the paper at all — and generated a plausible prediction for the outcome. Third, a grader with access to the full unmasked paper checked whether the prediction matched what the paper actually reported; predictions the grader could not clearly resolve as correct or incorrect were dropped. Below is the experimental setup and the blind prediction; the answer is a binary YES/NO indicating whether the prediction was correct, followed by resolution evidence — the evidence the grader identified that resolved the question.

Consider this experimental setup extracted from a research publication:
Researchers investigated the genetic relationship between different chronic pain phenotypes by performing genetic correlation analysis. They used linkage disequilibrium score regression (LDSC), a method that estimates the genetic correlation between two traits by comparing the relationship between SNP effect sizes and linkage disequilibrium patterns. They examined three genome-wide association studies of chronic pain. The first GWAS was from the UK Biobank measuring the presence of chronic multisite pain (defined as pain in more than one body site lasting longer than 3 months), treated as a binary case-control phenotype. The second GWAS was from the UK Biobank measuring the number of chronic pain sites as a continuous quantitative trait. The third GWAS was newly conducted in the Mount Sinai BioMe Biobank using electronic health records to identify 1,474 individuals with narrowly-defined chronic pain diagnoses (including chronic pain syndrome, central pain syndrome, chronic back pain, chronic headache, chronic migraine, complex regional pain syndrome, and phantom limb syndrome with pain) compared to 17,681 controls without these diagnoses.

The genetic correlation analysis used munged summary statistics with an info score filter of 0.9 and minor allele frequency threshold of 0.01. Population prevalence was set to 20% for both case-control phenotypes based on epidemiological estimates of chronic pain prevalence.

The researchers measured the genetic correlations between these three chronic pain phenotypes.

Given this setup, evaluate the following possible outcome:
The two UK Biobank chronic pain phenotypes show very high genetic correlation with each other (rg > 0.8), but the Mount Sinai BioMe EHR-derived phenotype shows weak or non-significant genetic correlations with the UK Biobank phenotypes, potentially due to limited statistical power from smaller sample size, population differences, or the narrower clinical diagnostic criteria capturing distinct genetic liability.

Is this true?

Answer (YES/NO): NO